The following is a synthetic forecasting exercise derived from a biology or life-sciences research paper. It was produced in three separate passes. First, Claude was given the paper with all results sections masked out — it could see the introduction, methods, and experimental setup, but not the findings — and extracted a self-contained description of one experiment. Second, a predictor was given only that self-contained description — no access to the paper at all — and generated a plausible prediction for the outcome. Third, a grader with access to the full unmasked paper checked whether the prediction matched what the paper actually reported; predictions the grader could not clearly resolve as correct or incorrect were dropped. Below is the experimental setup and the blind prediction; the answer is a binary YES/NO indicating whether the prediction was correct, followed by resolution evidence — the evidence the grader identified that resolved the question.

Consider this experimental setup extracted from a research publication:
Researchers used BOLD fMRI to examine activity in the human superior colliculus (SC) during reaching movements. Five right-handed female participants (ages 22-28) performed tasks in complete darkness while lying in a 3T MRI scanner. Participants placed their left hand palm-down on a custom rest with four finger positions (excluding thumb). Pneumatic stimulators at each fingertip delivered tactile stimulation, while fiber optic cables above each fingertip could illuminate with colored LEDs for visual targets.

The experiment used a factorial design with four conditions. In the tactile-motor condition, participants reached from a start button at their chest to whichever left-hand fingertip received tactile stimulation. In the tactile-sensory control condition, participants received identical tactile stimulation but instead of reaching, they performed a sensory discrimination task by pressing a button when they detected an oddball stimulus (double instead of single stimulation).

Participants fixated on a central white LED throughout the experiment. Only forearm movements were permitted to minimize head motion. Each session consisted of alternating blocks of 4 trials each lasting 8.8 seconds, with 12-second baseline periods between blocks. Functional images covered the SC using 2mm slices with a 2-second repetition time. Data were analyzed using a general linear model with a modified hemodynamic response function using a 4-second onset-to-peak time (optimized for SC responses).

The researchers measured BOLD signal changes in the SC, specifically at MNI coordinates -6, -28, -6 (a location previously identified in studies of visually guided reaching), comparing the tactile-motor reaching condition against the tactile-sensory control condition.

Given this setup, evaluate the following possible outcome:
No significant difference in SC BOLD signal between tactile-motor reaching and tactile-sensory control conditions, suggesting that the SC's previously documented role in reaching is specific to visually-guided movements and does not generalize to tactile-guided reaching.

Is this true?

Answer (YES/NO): NO